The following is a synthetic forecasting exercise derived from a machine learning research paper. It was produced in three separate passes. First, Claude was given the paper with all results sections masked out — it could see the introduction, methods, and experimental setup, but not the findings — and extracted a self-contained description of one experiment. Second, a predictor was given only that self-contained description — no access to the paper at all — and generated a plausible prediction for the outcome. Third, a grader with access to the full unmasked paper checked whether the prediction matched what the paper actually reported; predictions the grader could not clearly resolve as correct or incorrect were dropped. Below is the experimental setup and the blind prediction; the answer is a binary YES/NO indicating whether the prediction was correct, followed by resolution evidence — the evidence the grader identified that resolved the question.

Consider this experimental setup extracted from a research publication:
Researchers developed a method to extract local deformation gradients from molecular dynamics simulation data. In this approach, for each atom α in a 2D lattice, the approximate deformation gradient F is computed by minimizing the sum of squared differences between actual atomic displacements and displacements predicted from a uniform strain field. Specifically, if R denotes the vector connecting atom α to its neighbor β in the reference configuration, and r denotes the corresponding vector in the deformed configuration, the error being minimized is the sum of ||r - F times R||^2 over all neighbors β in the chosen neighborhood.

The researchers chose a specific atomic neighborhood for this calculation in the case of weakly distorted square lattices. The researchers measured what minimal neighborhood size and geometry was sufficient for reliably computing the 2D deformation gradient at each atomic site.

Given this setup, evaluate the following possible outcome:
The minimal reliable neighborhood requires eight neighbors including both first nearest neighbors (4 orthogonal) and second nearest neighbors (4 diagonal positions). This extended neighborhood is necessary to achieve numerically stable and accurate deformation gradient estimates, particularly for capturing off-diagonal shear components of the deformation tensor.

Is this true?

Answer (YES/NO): NO